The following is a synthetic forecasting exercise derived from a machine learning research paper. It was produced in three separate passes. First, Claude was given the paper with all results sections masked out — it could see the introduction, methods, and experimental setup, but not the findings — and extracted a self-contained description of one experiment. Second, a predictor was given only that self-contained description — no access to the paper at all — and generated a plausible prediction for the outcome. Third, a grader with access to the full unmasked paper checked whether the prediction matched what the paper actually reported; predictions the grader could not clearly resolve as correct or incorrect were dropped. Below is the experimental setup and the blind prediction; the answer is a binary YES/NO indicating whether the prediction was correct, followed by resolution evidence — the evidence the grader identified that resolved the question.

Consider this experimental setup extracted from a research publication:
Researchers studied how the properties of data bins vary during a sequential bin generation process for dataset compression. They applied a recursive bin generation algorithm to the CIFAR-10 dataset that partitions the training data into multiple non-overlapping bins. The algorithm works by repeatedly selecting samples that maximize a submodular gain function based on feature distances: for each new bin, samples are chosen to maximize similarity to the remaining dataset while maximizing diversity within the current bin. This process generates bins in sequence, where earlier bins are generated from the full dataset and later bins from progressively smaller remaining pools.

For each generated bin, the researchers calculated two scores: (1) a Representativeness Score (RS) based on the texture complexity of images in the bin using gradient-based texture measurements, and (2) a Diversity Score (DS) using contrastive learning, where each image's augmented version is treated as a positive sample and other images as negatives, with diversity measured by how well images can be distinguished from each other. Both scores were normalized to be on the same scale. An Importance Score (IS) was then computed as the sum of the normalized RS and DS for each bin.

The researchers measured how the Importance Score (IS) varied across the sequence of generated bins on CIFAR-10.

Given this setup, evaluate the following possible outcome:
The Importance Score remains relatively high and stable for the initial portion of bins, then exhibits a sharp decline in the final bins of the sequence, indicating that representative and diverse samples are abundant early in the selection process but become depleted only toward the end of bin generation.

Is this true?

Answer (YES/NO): NO